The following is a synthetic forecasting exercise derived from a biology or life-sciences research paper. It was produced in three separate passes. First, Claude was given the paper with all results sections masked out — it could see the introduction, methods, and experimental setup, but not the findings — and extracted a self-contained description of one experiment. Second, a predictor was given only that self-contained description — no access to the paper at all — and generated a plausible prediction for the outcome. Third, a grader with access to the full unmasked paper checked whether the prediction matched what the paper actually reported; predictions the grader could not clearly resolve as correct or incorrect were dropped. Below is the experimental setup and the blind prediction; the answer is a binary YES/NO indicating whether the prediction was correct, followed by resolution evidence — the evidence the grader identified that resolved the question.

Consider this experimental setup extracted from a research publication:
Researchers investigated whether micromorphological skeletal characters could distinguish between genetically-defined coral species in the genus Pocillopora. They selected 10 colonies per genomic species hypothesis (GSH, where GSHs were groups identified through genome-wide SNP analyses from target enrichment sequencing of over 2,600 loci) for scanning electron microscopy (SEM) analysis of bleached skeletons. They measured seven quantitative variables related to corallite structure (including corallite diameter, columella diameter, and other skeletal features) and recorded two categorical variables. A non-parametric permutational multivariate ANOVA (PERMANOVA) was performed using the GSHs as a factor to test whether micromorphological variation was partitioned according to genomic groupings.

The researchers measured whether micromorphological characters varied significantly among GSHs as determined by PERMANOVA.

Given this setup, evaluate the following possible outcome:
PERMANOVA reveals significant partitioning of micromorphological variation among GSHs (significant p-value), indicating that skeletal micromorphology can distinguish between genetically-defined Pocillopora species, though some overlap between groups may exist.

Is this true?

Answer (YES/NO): YES